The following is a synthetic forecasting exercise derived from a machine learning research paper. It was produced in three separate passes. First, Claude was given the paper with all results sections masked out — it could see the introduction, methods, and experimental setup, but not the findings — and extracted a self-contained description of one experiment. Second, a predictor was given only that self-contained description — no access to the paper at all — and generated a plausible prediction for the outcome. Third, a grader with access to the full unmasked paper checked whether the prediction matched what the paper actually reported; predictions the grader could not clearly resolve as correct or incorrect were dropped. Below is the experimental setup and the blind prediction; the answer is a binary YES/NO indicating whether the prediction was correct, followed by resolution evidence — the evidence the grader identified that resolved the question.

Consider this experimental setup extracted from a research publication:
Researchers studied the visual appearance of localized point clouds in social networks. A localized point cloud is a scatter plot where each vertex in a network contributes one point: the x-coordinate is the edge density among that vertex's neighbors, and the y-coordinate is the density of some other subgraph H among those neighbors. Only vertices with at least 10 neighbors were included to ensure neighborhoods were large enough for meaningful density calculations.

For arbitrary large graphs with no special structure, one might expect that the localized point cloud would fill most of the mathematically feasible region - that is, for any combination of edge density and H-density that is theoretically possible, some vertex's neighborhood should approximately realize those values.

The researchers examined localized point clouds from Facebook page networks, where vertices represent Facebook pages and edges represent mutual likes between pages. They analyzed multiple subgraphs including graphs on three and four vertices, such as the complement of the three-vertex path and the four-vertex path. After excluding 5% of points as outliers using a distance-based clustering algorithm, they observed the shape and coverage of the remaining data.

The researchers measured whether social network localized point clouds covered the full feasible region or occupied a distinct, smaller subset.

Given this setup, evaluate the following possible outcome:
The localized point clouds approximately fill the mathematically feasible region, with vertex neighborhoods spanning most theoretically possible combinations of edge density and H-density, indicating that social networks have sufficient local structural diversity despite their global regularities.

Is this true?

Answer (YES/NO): NO